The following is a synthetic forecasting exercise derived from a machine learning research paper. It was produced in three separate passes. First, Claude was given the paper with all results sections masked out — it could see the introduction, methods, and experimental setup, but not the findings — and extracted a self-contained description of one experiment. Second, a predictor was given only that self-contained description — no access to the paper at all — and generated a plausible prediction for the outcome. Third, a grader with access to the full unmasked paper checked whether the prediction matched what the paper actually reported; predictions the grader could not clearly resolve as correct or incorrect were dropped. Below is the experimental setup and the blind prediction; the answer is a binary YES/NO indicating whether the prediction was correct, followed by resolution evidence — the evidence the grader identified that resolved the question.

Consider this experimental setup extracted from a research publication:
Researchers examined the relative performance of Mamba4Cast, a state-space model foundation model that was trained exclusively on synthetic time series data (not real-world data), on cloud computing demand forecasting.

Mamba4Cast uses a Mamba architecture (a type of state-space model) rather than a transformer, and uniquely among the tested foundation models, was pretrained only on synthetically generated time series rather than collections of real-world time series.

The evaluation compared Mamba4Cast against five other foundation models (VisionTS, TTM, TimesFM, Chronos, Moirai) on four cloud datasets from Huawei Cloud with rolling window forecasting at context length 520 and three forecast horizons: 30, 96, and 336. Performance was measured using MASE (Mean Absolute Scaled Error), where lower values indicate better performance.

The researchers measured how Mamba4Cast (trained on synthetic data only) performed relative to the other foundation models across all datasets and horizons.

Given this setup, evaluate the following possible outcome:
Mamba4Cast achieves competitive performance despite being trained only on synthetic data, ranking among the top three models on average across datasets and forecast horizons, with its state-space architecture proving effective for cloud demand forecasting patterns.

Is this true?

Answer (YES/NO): NO